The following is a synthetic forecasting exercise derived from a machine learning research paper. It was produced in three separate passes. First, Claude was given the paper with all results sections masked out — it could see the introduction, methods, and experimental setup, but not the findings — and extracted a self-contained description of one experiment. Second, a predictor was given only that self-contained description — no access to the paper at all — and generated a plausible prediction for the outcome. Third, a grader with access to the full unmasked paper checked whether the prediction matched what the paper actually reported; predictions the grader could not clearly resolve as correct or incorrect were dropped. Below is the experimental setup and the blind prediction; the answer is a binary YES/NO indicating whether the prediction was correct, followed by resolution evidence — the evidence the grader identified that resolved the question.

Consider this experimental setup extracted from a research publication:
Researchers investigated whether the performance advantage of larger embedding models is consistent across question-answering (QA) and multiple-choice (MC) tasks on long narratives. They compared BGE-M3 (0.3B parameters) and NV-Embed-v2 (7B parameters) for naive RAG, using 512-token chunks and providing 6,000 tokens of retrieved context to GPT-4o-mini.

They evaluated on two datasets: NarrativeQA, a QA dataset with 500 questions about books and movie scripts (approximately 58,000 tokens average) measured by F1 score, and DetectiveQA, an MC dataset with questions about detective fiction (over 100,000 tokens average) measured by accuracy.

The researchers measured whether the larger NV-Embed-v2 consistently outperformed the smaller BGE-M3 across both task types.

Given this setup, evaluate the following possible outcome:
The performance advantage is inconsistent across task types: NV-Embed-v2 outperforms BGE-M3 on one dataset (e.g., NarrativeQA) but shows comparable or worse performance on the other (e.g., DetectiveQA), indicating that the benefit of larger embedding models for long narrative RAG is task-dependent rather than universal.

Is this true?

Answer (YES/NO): NO